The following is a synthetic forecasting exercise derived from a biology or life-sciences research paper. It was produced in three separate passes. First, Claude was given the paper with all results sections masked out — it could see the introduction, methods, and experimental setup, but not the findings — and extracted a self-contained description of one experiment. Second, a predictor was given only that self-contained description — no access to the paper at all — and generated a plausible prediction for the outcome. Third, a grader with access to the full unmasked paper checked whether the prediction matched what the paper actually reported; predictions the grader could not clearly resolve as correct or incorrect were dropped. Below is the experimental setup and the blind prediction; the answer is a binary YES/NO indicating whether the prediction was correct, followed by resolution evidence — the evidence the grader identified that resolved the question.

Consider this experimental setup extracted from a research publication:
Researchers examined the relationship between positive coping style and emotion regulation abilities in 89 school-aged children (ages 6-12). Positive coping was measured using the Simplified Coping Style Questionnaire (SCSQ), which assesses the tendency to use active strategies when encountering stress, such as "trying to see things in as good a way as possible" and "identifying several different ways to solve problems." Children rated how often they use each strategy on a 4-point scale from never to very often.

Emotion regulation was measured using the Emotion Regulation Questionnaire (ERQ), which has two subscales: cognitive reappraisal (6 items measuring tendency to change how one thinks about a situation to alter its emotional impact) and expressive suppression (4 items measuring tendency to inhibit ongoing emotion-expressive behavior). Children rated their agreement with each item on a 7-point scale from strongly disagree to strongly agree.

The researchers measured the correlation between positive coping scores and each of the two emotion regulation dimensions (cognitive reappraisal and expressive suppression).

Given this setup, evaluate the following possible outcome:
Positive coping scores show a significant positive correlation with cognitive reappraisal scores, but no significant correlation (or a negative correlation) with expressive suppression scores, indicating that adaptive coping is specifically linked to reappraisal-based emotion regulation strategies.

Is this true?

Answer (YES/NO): YES